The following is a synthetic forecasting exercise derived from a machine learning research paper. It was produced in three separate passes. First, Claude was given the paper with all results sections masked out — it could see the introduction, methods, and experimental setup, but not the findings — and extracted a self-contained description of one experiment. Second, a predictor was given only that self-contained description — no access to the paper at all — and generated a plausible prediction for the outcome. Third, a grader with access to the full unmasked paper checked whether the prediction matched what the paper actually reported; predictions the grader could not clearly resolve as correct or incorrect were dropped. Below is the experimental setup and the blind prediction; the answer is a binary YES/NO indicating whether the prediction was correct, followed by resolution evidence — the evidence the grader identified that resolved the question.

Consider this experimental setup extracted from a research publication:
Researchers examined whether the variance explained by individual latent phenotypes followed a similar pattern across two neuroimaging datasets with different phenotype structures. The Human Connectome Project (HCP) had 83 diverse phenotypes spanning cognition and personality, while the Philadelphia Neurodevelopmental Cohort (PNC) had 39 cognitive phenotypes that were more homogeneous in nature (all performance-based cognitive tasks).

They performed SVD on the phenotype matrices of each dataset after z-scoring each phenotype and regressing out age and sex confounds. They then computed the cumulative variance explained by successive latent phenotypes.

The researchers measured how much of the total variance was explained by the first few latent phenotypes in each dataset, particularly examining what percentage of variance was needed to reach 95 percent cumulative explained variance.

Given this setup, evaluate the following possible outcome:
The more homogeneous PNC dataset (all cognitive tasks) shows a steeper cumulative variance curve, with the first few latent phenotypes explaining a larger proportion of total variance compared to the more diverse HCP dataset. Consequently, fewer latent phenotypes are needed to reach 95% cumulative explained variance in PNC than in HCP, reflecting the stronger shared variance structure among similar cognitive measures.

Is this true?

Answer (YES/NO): YES